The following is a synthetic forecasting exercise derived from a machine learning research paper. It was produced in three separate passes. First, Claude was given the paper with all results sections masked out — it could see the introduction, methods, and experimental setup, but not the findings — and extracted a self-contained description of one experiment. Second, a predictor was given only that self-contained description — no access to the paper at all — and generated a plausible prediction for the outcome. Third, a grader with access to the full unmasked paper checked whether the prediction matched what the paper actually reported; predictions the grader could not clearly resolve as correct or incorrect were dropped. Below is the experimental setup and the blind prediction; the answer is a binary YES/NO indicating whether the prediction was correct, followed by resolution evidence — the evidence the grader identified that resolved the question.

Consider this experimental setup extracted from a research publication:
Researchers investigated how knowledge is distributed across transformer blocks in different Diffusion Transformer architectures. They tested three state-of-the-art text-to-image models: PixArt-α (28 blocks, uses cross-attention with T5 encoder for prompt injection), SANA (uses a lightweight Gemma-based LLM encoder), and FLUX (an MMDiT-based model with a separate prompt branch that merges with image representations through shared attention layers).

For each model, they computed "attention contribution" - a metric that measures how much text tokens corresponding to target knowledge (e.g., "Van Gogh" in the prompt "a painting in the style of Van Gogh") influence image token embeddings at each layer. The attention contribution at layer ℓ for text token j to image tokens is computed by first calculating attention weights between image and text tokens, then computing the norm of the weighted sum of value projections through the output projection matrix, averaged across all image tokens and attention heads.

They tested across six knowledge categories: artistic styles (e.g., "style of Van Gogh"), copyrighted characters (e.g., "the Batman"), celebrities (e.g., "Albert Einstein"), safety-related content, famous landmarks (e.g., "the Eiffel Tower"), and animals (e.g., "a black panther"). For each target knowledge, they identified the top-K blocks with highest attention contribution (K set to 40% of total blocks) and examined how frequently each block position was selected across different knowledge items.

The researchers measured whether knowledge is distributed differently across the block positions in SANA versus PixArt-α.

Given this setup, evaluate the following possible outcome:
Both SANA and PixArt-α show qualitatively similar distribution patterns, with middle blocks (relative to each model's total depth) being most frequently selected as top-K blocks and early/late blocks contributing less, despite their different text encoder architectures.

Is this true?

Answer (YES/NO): NO